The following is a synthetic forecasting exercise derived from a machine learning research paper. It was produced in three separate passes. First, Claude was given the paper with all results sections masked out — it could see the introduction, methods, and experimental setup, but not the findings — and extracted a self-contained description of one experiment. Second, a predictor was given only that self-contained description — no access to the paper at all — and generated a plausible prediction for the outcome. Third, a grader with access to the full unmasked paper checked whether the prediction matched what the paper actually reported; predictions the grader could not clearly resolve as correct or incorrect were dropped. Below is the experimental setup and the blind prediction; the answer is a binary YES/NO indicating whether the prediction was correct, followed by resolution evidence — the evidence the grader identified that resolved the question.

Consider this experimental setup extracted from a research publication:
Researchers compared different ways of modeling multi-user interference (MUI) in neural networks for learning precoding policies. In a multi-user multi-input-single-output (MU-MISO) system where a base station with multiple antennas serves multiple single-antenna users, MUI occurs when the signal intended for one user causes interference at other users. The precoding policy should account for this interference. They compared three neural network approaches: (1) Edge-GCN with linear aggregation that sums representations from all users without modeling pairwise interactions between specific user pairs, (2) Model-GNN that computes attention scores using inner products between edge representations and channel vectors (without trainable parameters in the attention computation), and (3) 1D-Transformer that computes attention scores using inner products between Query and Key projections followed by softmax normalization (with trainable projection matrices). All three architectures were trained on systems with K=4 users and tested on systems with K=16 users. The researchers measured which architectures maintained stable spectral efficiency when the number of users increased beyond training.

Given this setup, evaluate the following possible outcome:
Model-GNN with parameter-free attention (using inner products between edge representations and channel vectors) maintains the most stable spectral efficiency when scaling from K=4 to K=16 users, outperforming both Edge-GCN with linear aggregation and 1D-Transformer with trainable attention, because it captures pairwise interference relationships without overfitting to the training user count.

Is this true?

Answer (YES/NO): NO